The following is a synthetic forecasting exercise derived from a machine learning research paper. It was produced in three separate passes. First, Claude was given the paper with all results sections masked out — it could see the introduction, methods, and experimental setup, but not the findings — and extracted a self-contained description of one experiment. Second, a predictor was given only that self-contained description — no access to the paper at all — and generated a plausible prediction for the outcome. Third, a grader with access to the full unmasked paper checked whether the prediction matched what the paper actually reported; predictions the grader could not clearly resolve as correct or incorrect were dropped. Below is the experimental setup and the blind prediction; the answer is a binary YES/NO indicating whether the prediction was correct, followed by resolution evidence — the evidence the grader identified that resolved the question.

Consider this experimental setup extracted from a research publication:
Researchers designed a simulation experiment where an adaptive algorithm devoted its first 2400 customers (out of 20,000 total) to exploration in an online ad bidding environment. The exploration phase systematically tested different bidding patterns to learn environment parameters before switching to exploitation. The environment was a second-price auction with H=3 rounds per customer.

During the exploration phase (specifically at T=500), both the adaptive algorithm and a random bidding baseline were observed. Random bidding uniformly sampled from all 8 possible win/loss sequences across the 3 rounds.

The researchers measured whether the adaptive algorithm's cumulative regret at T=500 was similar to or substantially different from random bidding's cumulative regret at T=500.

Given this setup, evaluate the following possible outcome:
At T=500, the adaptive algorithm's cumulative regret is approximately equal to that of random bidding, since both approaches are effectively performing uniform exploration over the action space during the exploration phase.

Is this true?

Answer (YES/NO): NO